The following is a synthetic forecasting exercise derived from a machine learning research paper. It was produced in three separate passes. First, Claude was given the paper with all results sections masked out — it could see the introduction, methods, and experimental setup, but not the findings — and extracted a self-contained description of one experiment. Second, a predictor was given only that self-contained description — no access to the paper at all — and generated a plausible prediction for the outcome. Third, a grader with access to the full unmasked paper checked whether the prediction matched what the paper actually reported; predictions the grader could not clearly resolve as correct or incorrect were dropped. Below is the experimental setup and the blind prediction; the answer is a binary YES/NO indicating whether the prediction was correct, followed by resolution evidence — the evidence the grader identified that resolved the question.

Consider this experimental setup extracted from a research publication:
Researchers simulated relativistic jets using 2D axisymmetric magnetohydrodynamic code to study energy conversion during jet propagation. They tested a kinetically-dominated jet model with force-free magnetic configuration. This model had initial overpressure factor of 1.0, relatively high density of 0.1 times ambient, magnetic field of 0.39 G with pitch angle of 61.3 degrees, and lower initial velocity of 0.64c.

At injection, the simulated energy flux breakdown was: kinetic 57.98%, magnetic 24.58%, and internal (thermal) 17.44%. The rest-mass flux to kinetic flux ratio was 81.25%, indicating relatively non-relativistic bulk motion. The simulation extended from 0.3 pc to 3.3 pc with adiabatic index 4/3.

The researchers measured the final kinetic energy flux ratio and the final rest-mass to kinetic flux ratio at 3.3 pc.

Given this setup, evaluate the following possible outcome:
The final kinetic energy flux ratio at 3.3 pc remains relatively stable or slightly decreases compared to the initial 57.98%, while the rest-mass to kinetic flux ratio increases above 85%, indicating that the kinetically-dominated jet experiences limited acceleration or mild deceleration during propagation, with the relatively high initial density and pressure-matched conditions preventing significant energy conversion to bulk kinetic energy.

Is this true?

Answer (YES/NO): NO